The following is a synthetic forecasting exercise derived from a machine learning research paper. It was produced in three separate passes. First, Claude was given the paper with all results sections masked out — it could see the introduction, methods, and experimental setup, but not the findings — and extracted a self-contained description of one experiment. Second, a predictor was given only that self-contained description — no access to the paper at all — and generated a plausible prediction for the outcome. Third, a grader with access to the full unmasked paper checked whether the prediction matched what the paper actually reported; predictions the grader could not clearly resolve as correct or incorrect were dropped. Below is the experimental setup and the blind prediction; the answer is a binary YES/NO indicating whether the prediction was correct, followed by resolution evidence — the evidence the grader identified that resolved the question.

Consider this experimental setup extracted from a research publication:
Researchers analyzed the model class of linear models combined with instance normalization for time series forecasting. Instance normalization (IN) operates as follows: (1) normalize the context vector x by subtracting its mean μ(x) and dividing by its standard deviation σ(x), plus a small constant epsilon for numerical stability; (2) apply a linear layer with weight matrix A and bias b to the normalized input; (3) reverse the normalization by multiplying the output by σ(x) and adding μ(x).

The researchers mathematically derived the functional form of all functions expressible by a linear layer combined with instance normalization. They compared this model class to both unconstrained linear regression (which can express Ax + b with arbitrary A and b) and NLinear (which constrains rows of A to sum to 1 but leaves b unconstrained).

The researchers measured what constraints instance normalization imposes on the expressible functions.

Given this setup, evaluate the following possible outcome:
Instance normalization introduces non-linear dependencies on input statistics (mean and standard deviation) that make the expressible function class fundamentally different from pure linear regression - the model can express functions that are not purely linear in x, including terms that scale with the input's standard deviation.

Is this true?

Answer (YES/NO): YES